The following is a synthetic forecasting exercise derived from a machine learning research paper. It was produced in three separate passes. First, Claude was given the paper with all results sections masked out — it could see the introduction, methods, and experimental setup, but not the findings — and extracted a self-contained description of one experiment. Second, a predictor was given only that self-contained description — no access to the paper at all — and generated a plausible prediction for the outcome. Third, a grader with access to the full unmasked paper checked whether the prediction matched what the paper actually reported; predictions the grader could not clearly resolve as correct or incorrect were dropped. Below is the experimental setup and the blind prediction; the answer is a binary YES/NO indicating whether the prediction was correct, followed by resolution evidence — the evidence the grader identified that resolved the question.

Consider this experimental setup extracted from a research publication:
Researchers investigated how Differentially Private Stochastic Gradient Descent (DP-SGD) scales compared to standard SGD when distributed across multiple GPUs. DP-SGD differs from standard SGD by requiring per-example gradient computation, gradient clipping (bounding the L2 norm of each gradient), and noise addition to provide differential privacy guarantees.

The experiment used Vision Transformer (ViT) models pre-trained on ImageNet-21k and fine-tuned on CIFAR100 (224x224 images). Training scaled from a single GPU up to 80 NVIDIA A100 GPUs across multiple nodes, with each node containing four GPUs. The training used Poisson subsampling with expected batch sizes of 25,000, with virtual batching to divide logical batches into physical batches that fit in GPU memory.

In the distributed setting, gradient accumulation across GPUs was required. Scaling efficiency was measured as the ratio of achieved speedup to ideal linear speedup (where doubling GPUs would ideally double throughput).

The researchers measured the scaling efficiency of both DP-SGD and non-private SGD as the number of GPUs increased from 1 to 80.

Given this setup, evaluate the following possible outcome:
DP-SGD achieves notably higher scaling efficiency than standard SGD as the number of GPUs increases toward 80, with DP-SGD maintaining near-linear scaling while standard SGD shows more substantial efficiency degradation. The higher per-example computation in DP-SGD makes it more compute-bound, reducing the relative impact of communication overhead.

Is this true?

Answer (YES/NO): YES